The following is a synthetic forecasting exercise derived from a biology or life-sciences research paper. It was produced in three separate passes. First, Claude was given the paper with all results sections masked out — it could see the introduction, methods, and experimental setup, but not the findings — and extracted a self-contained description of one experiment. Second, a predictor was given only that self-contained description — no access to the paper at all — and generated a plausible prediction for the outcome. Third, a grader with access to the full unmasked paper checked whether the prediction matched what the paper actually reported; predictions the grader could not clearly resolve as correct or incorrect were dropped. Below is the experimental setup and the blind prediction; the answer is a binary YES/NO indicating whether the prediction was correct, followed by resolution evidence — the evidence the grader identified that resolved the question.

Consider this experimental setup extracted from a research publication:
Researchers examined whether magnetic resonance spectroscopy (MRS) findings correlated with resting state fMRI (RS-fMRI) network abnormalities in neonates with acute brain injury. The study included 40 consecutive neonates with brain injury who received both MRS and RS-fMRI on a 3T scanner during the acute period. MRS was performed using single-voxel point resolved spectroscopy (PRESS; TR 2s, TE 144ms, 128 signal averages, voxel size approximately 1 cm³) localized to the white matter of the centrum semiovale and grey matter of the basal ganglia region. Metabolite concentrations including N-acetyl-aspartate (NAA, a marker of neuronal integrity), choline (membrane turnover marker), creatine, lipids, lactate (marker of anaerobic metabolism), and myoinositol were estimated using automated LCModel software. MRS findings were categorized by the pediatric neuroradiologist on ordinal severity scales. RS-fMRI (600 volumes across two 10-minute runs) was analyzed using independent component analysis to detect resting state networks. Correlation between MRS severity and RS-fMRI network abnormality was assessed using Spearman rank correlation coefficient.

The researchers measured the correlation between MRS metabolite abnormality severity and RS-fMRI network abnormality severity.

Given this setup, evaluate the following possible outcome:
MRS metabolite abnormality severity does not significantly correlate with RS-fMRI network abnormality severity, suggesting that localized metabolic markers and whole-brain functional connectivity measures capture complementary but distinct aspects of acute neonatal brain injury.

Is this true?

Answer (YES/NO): YES